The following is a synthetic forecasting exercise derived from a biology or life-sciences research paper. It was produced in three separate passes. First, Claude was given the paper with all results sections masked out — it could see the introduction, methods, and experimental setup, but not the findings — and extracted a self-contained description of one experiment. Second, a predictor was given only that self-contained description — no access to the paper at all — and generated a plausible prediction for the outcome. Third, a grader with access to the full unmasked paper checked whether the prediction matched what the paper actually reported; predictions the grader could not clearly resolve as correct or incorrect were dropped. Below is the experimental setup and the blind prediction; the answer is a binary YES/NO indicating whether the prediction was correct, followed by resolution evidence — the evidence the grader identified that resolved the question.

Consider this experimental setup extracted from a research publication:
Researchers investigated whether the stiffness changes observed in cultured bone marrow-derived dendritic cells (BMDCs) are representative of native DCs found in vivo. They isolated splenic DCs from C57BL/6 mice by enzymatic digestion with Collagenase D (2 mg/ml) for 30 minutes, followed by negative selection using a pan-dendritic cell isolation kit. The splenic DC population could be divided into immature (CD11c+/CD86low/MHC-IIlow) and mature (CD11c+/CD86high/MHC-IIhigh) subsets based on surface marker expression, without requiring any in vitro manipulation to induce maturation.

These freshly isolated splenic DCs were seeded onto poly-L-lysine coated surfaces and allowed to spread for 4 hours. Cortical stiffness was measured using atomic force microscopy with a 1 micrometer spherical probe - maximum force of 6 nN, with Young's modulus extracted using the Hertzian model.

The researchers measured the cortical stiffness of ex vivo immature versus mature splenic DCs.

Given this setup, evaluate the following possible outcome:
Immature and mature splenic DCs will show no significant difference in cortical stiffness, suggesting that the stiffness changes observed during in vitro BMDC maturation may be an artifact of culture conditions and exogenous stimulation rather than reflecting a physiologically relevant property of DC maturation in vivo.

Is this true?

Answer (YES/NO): NO